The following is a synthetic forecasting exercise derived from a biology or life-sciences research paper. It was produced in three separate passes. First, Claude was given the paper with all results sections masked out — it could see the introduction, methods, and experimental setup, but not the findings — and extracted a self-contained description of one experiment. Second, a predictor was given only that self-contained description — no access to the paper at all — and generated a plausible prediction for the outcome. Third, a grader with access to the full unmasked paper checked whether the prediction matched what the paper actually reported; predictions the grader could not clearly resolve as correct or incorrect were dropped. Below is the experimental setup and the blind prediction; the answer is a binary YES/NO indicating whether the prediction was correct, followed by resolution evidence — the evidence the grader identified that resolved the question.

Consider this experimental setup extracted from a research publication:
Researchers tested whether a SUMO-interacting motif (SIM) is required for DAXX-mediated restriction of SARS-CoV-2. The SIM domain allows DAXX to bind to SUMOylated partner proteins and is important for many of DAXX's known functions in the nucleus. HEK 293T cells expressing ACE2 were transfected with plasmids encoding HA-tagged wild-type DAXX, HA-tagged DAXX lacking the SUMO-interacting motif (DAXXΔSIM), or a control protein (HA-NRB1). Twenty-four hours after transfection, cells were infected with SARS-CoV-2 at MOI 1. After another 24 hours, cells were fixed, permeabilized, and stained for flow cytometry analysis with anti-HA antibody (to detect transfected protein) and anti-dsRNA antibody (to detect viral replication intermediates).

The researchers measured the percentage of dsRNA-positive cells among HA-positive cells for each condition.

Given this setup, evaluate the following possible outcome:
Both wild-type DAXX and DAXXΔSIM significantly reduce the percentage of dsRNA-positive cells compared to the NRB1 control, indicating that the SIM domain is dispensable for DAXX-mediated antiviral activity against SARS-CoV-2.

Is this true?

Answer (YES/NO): YES